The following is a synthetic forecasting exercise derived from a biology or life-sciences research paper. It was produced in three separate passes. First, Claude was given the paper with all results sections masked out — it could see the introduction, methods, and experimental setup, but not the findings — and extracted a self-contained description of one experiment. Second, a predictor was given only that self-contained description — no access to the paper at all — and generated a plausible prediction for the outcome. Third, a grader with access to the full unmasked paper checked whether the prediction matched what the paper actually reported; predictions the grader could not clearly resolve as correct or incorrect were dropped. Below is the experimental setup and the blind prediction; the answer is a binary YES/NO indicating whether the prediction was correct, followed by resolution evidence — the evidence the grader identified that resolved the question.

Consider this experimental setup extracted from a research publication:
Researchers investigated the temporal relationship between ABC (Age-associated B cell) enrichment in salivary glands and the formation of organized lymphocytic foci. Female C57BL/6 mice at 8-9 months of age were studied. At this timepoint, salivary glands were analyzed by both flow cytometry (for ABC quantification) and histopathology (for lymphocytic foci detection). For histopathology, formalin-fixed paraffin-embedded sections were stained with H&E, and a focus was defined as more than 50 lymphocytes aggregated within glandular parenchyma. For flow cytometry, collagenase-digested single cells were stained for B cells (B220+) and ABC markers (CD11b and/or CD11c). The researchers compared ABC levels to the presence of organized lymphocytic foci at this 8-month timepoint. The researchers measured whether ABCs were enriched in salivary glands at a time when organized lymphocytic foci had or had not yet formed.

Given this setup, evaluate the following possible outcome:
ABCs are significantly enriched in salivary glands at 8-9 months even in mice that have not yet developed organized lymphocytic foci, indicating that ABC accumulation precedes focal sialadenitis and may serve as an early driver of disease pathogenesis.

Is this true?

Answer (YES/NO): YES